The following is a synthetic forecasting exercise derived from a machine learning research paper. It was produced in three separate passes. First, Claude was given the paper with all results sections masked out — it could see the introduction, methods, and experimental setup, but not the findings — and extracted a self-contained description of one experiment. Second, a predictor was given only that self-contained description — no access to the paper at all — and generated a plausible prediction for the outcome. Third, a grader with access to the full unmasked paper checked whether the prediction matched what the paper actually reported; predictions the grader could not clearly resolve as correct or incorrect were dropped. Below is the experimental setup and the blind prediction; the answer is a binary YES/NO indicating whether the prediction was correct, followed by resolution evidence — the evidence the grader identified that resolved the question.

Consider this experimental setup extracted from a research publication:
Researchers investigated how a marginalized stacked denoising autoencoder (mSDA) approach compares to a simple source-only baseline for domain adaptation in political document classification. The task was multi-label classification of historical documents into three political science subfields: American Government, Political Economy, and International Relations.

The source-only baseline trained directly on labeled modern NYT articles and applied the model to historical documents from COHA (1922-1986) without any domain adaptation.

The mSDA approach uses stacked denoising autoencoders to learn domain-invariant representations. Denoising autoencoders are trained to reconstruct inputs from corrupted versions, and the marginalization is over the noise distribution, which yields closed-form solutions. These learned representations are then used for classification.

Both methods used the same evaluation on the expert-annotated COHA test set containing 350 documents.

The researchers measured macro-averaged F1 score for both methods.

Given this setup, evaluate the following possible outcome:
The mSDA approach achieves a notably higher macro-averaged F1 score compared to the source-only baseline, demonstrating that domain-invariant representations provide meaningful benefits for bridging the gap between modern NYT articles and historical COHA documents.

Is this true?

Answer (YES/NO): YES